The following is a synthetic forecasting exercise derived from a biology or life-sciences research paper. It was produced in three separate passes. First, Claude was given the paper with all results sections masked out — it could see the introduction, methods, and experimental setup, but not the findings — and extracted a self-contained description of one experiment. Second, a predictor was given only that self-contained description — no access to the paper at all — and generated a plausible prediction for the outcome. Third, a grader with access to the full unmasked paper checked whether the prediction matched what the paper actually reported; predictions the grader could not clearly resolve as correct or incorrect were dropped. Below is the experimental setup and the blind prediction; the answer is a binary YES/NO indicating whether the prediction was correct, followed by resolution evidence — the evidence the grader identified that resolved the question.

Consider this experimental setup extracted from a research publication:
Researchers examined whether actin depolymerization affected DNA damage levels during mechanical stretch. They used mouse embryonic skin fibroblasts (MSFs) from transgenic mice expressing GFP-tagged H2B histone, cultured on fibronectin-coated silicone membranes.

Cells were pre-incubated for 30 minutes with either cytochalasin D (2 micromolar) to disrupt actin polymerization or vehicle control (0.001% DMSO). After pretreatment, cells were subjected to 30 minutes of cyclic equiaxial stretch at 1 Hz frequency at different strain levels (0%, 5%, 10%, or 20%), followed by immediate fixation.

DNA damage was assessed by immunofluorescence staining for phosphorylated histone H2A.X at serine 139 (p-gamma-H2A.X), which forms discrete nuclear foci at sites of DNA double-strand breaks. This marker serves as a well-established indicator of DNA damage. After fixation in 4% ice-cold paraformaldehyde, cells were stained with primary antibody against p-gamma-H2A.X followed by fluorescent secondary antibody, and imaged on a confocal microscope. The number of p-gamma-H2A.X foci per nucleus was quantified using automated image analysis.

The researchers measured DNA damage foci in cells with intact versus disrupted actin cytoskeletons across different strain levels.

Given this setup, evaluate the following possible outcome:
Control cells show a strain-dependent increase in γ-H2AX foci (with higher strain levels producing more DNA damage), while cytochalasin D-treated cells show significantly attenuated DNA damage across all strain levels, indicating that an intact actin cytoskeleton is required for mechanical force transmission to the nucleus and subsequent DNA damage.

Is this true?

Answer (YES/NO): NO